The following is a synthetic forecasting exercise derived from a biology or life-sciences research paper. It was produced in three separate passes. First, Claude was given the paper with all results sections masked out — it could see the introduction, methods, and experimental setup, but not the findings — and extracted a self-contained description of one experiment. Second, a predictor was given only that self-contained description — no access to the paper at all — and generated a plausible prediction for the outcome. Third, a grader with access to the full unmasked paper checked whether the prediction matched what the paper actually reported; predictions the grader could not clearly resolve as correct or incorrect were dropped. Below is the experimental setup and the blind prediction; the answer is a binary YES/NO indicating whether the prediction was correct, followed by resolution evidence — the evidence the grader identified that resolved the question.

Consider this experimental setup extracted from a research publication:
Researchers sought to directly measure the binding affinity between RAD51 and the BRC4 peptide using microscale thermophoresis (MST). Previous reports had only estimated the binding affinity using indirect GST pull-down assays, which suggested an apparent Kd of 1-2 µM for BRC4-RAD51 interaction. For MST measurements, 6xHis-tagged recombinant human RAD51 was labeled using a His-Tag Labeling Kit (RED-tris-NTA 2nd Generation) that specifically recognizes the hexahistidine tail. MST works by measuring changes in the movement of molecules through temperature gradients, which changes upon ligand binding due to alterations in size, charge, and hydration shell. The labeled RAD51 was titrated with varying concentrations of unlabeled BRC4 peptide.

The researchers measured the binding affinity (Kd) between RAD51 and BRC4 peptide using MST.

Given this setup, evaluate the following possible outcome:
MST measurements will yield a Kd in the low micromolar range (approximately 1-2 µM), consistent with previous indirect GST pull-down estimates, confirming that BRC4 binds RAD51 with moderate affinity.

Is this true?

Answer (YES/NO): NO